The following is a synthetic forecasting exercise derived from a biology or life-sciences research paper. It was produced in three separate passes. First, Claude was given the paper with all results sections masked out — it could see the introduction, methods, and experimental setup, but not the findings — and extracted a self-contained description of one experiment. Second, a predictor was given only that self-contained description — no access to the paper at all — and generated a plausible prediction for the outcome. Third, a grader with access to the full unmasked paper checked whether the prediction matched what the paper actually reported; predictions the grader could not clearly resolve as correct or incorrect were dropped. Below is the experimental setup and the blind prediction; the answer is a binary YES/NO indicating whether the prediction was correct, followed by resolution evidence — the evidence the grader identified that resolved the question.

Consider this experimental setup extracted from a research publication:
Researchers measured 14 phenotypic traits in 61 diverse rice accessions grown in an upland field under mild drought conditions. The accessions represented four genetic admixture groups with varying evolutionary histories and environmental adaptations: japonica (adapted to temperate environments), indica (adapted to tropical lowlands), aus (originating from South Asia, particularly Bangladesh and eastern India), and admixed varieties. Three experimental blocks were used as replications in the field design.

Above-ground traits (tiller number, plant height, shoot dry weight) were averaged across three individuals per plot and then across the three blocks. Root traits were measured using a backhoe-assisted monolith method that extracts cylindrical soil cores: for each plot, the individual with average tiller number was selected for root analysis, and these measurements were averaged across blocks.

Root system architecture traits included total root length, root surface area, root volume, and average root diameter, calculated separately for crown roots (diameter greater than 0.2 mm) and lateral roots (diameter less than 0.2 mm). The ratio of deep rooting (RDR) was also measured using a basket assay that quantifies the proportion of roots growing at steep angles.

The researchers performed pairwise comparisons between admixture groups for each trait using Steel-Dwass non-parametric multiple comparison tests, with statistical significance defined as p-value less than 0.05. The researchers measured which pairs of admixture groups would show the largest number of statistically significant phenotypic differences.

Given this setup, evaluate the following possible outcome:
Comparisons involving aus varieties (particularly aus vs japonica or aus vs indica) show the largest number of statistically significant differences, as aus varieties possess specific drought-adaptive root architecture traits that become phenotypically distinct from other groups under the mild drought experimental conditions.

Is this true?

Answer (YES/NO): NO